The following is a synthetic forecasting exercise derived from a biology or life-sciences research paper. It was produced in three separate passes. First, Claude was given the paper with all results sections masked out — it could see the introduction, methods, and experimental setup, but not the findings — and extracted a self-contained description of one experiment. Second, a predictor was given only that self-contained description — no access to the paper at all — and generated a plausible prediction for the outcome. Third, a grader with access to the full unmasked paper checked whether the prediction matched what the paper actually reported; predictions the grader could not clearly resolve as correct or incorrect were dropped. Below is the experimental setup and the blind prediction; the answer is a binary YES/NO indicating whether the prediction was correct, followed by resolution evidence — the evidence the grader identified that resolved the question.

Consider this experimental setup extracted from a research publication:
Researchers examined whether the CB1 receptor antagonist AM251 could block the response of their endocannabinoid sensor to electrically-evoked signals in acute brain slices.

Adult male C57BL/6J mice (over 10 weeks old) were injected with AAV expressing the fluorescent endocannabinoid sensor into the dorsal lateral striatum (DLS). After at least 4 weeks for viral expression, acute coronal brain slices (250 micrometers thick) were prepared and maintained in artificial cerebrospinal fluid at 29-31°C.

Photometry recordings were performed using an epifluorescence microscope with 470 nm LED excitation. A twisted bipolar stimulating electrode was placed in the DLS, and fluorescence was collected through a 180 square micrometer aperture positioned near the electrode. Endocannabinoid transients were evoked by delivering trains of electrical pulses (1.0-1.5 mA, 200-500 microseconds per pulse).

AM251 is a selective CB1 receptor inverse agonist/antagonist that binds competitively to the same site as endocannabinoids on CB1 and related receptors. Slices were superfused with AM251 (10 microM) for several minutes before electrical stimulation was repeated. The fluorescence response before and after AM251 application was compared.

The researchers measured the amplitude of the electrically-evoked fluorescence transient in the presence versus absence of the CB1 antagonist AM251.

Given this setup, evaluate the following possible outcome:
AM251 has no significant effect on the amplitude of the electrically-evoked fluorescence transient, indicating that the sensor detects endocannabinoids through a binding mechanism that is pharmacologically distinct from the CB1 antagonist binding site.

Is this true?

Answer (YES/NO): NO